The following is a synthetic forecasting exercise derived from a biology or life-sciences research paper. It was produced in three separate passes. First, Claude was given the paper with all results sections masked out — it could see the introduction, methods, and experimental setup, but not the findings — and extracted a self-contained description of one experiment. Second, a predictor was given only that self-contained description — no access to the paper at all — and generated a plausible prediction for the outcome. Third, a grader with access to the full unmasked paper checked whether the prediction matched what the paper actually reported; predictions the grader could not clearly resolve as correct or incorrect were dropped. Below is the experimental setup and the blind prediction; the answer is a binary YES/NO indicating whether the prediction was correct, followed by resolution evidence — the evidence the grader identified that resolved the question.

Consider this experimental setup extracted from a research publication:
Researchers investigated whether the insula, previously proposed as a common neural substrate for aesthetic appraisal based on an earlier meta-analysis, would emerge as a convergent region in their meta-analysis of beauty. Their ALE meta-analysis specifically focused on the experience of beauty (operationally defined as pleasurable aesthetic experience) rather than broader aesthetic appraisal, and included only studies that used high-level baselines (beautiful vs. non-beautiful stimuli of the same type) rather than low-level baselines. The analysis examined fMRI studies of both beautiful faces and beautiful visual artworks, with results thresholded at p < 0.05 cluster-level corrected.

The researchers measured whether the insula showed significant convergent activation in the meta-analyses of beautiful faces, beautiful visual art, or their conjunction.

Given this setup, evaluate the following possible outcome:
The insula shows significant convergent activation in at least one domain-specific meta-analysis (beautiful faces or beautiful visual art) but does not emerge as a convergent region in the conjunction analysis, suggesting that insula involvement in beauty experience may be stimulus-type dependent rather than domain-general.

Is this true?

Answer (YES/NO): NO